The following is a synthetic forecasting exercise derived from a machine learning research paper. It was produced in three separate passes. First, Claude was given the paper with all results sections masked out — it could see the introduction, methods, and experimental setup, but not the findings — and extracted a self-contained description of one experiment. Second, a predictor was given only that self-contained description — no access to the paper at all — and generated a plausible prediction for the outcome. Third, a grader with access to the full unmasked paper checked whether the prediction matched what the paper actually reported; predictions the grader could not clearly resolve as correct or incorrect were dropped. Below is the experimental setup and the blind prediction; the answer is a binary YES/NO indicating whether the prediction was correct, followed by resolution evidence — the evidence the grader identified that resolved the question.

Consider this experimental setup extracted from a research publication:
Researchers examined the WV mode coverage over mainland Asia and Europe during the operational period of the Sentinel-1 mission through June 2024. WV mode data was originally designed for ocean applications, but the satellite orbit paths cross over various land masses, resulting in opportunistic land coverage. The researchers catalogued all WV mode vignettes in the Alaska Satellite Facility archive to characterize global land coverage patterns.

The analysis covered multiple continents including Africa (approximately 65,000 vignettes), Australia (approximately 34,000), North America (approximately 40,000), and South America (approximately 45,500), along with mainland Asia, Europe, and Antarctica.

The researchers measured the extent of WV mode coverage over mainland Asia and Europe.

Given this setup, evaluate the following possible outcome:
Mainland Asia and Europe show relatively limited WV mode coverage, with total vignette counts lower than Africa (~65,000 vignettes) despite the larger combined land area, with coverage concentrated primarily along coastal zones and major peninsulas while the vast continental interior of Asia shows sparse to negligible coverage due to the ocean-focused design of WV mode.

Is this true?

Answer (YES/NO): NO